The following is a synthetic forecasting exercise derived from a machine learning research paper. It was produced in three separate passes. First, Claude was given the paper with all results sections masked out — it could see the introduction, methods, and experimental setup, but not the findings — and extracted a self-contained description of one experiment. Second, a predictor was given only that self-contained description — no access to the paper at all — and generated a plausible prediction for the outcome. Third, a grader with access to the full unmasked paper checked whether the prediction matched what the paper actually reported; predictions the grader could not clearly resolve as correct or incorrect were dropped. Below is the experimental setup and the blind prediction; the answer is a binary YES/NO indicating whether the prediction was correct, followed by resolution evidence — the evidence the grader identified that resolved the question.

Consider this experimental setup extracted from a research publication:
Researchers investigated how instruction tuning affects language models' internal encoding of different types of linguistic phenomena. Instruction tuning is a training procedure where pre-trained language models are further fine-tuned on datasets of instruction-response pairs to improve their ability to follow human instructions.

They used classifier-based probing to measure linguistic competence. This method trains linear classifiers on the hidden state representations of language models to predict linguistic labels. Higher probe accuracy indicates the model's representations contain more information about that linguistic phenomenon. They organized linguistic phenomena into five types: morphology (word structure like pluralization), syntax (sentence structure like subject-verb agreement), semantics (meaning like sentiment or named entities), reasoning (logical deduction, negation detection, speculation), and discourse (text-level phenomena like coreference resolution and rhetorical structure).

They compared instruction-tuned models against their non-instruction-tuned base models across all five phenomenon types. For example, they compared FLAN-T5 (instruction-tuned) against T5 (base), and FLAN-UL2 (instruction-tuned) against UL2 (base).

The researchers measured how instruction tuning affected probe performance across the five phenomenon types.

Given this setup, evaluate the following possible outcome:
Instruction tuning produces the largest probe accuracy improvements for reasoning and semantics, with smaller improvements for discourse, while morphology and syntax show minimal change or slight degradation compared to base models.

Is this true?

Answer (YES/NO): NO